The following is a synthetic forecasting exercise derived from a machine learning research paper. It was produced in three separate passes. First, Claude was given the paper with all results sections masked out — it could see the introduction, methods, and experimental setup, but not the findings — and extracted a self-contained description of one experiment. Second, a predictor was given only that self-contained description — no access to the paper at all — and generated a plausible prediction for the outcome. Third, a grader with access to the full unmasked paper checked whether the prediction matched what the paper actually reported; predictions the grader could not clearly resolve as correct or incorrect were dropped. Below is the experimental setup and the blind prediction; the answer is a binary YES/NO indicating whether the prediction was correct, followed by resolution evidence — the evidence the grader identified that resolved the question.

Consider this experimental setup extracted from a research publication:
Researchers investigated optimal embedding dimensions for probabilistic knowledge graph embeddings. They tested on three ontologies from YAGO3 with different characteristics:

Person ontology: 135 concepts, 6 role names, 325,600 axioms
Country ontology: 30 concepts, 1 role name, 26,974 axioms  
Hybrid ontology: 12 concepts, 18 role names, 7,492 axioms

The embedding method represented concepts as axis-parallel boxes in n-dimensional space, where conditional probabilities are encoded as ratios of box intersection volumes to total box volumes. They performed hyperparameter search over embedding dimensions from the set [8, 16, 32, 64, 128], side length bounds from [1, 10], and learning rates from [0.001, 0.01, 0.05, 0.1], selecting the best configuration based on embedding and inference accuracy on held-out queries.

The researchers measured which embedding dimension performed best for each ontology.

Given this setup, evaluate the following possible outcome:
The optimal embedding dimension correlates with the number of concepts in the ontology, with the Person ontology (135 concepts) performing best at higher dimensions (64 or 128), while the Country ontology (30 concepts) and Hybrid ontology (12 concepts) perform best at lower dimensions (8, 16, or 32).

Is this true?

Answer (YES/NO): NO